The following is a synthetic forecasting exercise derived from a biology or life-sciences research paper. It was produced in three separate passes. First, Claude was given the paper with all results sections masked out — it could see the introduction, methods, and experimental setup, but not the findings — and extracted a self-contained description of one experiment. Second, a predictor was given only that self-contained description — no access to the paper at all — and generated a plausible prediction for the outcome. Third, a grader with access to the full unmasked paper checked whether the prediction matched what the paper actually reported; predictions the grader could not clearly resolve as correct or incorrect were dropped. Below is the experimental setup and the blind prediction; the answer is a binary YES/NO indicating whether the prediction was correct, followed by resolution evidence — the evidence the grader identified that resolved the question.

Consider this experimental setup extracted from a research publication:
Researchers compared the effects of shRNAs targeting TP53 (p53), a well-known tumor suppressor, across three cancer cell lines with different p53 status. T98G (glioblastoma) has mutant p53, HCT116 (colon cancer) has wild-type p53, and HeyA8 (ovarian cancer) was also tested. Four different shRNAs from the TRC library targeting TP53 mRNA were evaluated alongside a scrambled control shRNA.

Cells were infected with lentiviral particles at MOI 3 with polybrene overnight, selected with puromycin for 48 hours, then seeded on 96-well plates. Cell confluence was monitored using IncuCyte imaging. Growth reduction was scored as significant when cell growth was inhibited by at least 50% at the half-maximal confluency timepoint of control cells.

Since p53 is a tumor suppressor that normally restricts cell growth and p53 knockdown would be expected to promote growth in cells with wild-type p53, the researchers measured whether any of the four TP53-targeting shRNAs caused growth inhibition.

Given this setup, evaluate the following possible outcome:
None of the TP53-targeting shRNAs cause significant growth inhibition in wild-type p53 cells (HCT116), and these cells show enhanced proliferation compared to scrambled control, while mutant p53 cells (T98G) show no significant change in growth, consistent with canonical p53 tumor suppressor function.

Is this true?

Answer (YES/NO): NO